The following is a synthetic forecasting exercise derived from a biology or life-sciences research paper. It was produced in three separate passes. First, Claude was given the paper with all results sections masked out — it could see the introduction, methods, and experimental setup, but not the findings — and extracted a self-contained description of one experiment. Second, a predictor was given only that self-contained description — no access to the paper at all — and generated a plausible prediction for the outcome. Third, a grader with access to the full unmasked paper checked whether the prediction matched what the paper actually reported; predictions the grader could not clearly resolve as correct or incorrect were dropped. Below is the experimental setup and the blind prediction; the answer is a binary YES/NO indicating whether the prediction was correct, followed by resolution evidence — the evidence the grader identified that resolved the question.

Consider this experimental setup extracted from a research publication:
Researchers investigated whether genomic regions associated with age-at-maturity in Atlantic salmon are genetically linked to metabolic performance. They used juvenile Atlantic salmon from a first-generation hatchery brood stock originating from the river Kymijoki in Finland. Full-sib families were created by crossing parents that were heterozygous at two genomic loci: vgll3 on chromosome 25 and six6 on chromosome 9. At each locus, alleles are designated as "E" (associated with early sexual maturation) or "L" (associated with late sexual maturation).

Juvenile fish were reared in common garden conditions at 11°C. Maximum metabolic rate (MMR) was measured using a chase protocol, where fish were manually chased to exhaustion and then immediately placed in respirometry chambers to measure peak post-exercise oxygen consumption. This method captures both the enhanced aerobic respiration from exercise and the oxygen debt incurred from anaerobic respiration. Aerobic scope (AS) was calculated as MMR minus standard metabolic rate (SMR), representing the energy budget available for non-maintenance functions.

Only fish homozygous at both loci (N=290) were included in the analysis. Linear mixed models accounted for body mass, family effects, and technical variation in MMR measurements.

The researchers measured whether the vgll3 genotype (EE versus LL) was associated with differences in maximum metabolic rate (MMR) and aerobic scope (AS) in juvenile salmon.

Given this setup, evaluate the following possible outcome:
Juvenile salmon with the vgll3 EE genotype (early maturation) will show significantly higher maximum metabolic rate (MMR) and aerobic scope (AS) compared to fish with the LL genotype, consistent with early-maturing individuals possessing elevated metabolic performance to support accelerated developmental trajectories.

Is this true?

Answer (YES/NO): YES